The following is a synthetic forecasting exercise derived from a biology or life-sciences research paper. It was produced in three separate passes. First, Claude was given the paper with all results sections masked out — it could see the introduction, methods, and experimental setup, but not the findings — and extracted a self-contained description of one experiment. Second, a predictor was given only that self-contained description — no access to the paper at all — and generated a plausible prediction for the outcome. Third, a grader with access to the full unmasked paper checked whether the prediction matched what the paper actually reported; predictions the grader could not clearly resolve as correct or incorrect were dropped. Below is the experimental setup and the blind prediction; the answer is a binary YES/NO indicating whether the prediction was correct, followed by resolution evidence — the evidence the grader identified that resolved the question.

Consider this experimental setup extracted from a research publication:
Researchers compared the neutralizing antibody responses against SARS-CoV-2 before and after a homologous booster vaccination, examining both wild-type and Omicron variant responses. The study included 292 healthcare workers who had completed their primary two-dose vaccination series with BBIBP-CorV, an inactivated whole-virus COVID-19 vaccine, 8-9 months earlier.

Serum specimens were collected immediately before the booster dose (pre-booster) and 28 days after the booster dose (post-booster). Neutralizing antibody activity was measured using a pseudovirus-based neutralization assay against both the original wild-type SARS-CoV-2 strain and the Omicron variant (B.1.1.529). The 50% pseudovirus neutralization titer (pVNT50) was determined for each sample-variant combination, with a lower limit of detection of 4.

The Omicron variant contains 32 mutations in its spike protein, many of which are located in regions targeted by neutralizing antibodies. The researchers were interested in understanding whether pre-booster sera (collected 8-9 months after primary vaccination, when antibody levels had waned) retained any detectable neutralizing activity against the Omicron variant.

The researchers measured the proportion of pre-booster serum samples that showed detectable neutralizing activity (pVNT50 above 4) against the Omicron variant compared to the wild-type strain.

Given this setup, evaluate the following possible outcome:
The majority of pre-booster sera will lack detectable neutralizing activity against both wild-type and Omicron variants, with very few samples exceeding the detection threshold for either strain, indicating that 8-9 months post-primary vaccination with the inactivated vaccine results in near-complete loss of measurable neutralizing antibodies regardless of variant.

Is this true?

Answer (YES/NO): NO